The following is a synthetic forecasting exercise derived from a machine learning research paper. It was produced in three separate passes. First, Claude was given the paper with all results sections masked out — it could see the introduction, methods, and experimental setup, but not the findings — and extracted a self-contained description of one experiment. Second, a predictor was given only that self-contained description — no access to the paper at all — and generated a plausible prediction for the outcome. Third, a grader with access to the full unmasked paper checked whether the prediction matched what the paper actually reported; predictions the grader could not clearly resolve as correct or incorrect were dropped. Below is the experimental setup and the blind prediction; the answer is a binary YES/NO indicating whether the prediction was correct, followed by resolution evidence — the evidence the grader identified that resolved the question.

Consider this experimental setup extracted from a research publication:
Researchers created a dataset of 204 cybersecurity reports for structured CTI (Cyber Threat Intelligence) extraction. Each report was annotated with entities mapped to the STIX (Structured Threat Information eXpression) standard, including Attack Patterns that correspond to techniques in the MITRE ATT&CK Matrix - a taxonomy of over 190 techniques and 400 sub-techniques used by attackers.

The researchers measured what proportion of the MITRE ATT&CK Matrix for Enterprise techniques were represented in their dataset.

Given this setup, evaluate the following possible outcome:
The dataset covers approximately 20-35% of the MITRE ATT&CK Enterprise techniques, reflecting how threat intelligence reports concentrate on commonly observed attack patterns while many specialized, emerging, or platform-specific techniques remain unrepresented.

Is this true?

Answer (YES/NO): NO